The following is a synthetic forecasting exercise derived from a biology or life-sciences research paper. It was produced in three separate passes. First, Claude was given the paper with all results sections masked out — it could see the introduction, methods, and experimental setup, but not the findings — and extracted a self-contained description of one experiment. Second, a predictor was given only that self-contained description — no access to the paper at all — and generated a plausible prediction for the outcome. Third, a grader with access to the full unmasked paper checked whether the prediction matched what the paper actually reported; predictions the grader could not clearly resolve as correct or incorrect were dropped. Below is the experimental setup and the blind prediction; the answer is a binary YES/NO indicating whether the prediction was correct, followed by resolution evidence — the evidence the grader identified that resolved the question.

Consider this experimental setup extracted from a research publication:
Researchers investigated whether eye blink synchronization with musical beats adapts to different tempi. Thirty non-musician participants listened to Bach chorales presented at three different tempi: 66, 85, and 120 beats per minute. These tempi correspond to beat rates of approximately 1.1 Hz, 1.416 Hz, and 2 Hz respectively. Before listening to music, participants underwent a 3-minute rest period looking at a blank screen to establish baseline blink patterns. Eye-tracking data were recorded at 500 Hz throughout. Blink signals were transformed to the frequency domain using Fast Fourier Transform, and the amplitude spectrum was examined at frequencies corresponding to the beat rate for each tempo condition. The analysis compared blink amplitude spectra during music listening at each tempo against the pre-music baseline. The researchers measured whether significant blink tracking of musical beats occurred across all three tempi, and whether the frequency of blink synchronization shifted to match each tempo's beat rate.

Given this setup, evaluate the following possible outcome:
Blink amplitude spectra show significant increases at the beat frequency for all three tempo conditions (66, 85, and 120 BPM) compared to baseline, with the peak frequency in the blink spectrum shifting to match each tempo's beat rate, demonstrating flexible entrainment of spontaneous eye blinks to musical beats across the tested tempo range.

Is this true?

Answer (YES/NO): NO